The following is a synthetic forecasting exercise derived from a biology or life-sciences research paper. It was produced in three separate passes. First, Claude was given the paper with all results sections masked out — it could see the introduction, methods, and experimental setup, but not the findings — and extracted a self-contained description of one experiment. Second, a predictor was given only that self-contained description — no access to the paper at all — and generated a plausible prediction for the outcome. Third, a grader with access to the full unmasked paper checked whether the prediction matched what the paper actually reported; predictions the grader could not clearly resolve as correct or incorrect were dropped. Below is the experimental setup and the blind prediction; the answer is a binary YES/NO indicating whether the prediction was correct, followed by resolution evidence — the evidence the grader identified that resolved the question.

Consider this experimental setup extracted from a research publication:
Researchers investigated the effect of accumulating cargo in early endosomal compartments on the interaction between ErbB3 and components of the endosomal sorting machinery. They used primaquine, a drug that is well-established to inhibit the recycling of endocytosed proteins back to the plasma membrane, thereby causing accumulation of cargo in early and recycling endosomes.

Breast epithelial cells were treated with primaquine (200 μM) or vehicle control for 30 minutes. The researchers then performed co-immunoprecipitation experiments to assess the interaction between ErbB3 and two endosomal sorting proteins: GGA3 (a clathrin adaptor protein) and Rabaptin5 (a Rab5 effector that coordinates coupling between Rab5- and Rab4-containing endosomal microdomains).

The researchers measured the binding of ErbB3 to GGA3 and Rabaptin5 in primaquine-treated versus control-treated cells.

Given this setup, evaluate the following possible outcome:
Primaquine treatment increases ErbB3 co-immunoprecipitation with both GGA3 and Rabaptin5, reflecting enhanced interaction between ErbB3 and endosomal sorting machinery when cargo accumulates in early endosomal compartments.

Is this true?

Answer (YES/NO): YES